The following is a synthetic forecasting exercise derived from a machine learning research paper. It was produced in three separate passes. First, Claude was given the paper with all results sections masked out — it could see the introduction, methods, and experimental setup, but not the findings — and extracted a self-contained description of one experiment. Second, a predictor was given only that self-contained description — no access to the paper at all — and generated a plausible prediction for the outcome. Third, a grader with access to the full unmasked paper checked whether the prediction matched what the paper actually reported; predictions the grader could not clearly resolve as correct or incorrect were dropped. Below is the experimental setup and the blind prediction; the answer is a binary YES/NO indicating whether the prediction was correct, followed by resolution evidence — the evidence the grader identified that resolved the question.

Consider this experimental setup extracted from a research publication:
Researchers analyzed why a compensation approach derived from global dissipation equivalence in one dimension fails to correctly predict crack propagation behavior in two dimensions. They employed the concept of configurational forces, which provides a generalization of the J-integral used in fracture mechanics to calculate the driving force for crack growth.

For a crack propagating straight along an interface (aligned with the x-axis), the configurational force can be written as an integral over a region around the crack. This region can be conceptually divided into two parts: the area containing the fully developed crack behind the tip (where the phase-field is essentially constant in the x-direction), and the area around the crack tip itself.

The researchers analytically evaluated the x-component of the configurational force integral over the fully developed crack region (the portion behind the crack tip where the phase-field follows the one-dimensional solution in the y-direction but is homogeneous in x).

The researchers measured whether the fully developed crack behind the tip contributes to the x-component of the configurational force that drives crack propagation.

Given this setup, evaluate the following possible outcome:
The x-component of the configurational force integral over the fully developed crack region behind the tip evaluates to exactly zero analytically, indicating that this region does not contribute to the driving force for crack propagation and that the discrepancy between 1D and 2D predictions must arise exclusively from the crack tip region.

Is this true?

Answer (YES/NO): YES